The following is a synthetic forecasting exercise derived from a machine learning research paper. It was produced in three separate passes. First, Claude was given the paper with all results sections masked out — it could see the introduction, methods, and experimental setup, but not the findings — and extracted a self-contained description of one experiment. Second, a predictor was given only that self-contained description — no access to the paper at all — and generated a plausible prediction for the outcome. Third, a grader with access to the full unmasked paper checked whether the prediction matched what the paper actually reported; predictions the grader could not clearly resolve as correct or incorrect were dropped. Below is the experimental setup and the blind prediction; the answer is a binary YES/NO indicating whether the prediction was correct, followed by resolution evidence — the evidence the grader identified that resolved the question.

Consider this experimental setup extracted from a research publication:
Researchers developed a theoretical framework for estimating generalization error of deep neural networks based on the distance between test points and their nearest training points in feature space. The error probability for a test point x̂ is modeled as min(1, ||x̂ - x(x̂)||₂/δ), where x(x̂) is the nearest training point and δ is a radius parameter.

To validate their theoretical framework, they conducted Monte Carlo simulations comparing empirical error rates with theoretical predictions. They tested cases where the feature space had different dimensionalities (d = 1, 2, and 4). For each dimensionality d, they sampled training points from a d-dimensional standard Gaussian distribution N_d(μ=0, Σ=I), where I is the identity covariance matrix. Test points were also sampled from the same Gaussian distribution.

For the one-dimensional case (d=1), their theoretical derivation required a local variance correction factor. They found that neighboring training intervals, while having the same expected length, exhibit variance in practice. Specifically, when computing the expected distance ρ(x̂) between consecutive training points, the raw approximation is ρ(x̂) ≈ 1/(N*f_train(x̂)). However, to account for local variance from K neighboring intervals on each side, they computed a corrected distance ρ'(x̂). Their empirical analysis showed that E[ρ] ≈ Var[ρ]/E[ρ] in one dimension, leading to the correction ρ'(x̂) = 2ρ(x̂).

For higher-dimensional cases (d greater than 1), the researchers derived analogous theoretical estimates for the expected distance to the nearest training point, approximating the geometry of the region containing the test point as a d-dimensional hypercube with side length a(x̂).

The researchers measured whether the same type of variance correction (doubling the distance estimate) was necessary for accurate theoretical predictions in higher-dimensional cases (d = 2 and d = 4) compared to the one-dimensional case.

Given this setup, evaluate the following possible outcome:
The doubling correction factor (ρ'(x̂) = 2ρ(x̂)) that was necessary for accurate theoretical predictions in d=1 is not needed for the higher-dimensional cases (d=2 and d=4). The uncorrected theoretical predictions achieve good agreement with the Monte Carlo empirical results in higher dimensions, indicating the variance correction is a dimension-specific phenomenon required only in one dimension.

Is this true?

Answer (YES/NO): YES